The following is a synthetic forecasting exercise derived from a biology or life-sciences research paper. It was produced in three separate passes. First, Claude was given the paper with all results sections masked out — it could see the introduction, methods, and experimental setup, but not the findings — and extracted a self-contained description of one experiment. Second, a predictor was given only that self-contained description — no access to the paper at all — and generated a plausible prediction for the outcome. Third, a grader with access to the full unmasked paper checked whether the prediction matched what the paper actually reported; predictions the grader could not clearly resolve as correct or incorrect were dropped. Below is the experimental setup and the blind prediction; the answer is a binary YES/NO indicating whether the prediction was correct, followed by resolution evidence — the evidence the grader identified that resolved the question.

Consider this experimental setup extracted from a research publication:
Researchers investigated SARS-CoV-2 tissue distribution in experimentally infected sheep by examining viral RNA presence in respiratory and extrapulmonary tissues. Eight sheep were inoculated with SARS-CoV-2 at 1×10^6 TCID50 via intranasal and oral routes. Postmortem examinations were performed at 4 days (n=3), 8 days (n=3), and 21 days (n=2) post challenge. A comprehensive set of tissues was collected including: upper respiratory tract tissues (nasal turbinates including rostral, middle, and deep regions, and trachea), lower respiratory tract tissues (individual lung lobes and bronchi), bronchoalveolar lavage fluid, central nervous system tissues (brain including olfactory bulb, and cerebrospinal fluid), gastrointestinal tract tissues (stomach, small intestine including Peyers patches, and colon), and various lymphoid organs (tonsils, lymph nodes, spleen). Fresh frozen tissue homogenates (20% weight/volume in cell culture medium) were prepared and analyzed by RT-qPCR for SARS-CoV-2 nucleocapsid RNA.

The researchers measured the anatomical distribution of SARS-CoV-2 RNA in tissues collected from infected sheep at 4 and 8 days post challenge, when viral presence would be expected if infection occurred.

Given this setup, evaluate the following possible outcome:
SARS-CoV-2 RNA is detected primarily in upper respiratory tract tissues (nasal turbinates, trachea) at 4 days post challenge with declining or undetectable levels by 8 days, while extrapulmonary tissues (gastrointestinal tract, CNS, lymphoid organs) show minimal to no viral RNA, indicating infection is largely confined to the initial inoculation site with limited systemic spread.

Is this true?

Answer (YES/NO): NO